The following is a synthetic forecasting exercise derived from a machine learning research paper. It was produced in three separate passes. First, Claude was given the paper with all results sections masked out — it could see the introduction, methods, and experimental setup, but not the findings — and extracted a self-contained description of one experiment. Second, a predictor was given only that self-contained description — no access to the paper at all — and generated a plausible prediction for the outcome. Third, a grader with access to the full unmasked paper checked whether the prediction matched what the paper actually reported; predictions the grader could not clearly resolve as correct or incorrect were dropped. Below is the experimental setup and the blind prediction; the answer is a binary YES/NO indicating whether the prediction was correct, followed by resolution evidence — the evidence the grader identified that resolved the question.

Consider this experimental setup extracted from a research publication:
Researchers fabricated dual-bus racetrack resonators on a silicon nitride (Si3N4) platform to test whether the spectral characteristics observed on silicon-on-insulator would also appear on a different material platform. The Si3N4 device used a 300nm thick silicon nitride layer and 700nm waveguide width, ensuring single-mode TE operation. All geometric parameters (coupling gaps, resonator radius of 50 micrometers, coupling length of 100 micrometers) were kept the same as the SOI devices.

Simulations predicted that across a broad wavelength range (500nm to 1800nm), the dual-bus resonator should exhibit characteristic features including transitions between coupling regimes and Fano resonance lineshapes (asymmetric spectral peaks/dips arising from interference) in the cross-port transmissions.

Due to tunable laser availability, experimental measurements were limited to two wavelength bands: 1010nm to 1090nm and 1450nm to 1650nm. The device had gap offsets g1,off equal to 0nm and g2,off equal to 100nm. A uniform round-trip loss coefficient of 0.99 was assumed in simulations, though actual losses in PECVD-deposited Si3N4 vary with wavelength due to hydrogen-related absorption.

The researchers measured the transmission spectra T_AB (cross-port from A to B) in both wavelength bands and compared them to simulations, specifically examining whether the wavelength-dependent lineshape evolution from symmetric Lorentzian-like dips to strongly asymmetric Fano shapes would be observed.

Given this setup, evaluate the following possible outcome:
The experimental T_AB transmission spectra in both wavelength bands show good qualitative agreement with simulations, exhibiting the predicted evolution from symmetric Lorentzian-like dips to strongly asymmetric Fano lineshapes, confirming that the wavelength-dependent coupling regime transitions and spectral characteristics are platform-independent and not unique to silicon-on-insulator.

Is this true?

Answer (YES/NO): YES